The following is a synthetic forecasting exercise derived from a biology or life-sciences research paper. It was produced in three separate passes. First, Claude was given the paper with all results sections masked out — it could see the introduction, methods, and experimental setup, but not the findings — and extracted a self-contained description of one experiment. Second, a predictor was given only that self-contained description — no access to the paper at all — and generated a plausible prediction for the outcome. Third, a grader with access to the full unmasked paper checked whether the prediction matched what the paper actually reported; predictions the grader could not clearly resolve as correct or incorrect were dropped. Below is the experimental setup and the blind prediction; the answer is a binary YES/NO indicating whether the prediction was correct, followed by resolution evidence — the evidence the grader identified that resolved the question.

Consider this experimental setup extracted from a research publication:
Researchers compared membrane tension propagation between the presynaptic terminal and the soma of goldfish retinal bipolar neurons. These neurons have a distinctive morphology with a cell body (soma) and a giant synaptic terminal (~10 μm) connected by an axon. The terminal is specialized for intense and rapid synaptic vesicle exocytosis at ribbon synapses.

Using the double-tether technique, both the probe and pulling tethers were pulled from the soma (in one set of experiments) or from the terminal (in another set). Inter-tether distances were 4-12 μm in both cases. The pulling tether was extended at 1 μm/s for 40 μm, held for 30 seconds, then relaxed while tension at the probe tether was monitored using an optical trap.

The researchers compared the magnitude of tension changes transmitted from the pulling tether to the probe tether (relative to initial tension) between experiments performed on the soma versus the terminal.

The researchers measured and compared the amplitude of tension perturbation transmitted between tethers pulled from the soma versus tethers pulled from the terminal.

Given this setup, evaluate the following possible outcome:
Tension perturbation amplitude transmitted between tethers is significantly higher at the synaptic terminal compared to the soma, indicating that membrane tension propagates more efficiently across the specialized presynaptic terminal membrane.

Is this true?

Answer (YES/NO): YES